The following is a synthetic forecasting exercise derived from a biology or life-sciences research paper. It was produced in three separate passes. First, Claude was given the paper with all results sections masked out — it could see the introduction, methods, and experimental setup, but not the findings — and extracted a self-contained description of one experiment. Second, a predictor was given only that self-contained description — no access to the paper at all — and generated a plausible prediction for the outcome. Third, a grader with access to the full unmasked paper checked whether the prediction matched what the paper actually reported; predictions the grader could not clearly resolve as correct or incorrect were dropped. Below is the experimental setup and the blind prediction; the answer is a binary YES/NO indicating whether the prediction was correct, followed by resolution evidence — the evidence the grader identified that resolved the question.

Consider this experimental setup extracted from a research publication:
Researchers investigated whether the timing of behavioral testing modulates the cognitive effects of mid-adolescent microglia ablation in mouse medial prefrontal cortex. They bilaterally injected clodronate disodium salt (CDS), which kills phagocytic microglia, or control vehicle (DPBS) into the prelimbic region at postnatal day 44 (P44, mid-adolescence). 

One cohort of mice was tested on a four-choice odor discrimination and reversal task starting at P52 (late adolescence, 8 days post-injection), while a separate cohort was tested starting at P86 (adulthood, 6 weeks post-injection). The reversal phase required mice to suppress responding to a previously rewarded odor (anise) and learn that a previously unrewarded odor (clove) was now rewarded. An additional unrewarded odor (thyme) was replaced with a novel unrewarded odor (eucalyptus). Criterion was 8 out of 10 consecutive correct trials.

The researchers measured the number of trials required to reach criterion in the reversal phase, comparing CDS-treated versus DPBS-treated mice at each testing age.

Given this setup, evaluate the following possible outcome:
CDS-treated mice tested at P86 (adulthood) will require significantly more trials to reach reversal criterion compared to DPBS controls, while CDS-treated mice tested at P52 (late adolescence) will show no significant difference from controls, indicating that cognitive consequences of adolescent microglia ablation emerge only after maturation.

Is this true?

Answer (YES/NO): NO